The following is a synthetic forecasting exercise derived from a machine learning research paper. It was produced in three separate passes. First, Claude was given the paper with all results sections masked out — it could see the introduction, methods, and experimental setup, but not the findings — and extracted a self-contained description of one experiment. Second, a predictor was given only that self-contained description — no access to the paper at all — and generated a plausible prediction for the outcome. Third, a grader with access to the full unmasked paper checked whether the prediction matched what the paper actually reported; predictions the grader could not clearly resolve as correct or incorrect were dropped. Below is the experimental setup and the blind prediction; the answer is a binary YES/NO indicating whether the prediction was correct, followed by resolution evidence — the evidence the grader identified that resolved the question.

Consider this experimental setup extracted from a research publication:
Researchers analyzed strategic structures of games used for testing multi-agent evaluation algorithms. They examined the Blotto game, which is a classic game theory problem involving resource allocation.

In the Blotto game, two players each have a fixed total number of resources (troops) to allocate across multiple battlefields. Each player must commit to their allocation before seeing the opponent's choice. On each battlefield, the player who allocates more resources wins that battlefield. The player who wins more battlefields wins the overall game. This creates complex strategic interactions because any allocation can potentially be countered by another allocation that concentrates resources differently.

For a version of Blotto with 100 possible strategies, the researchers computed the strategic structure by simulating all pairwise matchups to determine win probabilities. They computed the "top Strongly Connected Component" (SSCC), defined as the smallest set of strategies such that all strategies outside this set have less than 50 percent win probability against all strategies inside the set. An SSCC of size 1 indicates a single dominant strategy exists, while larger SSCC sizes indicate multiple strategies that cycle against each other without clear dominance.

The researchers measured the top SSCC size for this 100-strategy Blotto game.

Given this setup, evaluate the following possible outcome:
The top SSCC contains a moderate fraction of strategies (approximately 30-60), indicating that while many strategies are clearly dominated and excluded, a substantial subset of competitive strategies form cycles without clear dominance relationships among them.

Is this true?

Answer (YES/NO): NO